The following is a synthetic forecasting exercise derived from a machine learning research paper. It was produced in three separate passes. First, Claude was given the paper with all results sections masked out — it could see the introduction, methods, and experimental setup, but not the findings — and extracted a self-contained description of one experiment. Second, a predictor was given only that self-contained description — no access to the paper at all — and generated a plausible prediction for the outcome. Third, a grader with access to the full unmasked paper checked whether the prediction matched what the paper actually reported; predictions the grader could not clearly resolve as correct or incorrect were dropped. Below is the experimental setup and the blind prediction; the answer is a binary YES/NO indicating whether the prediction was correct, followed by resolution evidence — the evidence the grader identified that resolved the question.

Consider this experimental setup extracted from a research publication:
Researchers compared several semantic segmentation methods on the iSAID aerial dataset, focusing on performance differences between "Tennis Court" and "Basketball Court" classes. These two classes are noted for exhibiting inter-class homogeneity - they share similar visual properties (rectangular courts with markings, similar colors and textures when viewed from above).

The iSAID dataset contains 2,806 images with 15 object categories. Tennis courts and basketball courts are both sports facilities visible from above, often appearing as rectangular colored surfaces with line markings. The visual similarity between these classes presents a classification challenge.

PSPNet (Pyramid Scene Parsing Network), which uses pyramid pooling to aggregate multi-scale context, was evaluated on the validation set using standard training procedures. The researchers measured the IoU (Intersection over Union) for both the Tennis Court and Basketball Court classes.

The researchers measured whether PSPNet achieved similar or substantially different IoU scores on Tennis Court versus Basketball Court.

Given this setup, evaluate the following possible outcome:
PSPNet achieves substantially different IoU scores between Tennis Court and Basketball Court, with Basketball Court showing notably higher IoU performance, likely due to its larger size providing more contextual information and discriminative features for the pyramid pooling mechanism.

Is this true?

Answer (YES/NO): NO